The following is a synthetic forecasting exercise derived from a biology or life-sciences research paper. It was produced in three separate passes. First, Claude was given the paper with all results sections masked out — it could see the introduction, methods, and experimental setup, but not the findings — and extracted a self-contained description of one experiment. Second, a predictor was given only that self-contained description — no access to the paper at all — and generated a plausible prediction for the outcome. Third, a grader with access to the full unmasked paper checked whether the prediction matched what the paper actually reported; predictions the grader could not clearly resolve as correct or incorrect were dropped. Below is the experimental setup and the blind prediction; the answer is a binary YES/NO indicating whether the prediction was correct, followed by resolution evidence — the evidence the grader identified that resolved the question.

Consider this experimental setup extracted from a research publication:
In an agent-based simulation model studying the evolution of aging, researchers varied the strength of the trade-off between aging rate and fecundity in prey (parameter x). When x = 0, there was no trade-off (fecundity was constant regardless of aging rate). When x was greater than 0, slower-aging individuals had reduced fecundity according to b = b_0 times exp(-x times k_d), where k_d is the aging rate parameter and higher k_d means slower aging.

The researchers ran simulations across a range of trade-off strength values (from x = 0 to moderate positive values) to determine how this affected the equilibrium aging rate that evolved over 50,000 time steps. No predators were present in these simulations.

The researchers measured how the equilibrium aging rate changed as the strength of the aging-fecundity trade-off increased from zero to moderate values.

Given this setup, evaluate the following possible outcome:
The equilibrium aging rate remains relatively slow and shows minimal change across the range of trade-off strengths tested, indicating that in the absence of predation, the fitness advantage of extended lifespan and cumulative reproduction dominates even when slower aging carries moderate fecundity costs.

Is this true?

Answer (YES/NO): NO